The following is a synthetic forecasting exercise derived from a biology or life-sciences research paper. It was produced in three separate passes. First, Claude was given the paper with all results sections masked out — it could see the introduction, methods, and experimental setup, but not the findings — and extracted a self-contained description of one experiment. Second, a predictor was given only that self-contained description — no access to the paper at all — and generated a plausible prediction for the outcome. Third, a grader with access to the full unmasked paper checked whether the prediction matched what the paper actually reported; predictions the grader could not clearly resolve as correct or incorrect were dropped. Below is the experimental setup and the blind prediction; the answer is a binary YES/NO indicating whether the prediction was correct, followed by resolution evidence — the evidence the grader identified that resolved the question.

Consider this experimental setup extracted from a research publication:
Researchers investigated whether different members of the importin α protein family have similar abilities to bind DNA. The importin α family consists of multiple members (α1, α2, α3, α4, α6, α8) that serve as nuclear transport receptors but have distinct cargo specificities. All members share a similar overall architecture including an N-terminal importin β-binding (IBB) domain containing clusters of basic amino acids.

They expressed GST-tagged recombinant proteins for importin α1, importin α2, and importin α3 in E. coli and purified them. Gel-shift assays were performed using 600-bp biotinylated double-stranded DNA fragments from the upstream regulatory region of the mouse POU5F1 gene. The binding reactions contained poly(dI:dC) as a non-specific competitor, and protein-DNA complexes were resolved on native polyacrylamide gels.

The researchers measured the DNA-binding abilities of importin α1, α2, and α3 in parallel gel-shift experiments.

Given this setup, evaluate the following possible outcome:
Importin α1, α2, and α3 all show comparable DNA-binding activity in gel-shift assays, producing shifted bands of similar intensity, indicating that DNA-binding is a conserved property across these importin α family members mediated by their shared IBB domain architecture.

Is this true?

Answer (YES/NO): YES